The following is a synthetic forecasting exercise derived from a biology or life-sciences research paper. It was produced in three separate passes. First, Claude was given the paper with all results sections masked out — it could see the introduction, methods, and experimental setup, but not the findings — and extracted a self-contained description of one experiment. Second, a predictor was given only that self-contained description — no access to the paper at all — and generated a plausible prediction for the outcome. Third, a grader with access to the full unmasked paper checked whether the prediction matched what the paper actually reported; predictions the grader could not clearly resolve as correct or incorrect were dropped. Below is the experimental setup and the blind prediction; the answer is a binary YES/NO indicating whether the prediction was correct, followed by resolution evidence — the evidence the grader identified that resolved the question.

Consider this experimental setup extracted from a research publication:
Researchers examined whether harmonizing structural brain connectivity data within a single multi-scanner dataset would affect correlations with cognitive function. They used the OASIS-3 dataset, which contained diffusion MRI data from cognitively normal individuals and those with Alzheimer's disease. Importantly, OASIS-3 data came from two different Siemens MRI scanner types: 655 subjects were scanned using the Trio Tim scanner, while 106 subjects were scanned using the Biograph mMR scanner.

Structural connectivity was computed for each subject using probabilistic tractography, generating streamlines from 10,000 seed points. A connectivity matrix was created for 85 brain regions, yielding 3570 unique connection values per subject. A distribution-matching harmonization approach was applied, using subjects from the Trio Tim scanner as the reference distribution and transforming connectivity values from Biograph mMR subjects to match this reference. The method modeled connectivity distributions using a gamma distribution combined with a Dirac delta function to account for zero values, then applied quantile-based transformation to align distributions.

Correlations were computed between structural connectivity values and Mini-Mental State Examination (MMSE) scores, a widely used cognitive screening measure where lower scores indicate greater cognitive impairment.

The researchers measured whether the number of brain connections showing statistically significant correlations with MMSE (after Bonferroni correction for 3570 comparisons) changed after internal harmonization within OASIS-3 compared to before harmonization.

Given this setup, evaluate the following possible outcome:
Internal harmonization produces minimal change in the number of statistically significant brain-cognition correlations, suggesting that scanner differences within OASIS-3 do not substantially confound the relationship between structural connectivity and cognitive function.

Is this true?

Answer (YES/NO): YES